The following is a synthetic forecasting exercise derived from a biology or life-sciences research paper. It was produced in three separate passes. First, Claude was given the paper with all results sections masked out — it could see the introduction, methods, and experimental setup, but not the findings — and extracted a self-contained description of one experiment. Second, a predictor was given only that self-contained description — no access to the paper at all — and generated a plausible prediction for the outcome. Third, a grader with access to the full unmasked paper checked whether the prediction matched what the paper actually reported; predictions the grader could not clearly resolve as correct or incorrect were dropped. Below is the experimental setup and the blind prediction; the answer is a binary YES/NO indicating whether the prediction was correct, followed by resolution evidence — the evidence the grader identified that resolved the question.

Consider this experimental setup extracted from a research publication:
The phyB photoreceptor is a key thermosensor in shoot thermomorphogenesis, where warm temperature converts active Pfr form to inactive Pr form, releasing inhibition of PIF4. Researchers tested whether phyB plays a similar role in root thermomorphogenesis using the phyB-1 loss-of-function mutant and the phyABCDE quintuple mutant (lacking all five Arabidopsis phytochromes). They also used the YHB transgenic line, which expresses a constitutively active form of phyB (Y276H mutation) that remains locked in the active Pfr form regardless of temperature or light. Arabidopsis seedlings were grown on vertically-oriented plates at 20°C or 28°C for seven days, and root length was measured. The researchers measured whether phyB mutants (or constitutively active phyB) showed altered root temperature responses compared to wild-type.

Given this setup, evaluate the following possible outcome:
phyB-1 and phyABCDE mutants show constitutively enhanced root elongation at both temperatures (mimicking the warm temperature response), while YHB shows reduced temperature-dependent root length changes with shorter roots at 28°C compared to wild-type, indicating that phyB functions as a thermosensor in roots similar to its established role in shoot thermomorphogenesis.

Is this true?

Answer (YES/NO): NO